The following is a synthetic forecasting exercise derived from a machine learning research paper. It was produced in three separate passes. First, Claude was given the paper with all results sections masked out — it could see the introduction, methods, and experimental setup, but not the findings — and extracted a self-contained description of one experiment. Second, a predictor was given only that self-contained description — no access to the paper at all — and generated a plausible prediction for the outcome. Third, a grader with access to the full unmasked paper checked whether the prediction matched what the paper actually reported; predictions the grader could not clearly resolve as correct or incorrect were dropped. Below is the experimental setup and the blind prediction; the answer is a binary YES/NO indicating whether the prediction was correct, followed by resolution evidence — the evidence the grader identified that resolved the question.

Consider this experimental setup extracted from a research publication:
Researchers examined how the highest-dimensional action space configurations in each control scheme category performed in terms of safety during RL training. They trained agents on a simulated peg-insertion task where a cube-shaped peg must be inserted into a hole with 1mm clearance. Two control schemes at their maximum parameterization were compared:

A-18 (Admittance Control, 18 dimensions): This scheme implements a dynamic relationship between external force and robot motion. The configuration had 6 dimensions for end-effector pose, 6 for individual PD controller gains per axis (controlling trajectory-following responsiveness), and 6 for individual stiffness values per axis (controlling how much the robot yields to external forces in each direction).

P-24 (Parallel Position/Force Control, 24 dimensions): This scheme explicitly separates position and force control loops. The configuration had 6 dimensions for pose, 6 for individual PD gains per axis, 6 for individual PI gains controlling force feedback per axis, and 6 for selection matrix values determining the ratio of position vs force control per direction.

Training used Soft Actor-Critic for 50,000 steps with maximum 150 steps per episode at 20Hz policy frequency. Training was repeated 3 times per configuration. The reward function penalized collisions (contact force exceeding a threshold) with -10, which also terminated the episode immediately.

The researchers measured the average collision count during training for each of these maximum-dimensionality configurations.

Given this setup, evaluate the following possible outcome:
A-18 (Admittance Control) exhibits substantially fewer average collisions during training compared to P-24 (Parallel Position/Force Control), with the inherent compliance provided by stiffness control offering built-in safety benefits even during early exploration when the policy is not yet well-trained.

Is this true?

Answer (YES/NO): NO